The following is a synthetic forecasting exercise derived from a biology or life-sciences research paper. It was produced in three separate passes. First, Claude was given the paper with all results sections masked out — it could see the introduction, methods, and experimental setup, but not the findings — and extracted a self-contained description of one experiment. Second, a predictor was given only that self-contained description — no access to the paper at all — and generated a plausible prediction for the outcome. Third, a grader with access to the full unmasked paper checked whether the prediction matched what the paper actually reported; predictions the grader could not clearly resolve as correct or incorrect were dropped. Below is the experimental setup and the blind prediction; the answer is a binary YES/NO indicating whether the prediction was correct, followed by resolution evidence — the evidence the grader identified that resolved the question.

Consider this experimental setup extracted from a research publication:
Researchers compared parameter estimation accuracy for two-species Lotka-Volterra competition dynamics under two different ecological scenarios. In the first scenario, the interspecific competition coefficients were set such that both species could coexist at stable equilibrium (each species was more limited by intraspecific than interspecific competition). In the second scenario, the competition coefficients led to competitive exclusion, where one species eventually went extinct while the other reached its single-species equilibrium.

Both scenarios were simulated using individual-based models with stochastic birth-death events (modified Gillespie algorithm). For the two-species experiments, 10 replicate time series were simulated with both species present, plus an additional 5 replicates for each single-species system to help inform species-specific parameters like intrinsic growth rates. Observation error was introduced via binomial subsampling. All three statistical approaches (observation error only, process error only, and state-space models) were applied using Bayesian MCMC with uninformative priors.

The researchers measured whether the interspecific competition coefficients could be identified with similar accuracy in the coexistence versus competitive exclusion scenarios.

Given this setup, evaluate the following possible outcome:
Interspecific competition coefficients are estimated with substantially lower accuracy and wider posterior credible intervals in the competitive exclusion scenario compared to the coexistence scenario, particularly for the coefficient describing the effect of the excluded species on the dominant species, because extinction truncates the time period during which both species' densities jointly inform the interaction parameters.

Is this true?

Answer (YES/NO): NO